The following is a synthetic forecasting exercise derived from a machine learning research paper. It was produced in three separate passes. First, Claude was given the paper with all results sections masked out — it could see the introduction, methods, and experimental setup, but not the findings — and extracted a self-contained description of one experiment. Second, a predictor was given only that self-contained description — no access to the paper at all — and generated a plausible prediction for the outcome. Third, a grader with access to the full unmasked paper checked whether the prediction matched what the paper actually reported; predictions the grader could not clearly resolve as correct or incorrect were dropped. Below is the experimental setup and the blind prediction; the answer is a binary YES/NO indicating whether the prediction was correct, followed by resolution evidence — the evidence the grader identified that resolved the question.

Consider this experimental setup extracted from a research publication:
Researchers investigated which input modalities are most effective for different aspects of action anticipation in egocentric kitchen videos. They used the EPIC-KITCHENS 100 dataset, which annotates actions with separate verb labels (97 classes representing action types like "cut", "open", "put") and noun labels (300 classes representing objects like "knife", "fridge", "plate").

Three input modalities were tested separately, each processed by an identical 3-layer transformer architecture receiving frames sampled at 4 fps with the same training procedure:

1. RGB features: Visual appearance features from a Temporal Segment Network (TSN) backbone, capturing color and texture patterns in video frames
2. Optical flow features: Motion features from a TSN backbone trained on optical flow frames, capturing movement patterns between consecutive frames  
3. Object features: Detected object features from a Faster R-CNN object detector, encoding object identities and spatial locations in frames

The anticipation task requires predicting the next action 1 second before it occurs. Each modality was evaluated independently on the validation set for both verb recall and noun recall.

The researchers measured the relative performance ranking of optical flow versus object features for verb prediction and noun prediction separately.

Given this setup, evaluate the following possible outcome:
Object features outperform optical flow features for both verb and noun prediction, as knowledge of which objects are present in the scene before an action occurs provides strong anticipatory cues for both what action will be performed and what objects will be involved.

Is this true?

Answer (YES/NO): NO